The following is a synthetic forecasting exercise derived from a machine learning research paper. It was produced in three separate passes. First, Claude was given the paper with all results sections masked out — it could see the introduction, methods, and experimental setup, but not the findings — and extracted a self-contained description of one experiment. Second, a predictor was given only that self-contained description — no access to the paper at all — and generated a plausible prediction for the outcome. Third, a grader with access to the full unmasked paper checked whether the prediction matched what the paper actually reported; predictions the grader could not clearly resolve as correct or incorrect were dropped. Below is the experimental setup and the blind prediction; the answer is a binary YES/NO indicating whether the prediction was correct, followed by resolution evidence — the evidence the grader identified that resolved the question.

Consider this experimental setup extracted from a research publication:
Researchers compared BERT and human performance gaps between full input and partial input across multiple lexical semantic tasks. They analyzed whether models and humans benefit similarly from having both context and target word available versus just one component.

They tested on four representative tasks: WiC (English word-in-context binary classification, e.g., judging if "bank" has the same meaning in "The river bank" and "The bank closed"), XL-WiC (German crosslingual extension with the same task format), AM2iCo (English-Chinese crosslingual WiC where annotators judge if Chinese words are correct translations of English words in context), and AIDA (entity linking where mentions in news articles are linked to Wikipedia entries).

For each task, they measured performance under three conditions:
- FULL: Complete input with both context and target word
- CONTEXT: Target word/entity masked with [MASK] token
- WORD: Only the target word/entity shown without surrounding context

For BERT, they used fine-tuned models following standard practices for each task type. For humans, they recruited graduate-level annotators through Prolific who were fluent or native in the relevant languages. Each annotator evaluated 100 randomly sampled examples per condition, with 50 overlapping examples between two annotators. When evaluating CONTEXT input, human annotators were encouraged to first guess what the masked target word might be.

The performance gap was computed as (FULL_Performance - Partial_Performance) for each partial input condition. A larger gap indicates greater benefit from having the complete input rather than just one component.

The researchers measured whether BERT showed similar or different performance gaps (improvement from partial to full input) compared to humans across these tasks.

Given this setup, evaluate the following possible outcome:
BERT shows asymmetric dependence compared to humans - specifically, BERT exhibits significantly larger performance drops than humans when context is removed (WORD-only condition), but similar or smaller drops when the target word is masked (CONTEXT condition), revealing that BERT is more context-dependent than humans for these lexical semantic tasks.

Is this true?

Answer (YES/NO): NO